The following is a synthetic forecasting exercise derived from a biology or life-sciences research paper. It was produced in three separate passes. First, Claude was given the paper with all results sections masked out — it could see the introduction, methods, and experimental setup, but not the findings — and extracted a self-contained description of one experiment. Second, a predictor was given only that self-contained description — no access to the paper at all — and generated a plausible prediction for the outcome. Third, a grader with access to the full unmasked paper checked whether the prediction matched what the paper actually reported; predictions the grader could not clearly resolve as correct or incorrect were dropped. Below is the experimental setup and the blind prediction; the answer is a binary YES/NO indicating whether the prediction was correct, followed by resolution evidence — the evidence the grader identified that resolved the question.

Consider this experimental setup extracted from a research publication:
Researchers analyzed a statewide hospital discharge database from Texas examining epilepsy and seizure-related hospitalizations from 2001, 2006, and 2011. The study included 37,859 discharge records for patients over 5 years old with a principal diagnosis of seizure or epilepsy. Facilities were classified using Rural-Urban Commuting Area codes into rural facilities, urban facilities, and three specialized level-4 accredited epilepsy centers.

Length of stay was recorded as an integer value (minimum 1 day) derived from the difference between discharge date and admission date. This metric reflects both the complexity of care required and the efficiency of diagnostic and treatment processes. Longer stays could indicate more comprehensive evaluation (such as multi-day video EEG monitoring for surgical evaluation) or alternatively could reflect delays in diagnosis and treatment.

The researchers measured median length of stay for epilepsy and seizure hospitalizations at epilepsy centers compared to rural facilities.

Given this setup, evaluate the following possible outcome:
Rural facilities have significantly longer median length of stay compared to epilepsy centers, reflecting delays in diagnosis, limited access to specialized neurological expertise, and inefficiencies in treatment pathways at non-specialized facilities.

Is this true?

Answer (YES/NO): NO